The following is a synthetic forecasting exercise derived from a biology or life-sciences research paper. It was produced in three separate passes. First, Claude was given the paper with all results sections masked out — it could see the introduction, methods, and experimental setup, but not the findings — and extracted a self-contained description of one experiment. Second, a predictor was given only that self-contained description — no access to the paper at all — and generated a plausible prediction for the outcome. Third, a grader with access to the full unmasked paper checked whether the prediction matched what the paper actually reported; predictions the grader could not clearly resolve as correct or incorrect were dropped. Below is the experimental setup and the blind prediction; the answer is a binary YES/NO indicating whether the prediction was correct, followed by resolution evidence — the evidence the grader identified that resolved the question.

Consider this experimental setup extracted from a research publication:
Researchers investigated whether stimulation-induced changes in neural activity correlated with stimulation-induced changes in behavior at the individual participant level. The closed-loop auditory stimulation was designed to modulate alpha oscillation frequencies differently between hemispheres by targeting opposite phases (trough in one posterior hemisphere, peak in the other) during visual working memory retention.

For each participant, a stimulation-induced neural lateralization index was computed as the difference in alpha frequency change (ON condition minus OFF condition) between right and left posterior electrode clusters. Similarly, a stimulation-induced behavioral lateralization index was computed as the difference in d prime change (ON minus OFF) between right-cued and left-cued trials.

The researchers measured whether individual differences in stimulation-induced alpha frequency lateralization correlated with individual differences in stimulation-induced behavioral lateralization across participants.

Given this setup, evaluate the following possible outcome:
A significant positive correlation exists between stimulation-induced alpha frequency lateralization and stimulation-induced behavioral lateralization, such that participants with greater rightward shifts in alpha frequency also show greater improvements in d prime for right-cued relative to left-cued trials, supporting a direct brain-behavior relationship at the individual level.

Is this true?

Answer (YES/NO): YES